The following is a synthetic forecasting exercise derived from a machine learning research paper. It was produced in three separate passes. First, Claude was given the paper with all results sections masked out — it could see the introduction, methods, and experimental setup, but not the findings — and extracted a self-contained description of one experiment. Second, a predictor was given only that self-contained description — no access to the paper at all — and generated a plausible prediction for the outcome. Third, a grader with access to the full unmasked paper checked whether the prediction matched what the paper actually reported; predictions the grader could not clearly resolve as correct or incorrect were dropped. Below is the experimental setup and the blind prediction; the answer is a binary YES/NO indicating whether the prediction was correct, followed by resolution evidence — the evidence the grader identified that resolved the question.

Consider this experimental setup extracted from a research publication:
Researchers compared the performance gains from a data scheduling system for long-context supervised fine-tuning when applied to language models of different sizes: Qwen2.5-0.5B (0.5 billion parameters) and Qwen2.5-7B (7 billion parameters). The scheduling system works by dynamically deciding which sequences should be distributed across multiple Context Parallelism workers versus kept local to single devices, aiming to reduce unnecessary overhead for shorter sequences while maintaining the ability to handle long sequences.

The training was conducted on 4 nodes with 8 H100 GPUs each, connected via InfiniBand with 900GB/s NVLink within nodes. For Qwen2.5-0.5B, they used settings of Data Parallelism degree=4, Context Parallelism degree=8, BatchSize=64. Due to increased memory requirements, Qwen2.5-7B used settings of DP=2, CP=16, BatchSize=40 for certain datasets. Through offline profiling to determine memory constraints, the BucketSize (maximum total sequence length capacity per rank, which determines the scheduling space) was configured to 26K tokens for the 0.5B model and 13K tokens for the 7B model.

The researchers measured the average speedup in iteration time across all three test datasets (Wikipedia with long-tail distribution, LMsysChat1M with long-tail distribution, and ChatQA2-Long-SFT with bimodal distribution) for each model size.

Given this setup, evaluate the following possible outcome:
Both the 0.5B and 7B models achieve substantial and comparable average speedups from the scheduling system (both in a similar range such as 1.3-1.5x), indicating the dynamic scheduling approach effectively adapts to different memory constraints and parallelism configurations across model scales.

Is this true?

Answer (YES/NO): NO